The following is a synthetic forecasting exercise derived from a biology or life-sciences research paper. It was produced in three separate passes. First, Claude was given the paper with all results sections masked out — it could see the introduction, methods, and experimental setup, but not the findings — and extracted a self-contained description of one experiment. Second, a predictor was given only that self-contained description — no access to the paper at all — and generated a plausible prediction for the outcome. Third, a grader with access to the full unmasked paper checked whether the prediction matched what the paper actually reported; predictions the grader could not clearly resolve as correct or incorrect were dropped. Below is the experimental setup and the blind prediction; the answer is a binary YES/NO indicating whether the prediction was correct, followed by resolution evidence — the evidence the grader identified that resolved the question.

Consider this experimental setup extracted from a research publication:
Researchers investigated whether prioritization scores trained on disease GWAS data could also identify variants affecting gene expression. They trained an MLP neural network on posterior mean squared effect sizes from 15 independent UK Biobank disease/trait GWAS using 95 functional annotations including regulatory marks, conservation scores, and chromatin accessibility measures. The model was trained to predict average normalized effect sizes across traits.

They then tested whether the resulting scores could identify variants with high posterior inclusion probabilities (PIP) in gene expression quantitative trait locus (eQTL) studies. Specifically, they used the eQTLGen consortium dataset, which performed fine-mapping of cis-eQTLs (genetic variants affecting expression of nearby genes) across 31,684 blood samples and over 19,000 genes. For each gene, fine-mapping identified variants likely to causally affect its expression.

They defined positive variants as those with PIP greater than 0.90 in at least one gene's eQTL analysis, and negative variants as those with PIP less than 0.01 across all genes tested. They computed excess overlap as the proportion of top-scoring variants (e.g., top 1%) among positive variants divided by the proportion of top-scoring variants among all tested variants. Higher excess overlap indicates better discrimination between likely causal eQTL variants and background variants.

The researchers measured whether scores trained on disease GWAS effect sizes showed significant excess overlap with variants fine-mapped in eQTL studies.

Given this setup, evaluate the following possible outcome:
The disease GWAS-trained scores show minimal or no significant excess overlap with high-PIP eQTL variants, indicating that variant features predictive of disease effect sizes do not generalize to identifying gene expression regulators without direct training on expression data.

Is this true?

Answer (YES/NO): NO